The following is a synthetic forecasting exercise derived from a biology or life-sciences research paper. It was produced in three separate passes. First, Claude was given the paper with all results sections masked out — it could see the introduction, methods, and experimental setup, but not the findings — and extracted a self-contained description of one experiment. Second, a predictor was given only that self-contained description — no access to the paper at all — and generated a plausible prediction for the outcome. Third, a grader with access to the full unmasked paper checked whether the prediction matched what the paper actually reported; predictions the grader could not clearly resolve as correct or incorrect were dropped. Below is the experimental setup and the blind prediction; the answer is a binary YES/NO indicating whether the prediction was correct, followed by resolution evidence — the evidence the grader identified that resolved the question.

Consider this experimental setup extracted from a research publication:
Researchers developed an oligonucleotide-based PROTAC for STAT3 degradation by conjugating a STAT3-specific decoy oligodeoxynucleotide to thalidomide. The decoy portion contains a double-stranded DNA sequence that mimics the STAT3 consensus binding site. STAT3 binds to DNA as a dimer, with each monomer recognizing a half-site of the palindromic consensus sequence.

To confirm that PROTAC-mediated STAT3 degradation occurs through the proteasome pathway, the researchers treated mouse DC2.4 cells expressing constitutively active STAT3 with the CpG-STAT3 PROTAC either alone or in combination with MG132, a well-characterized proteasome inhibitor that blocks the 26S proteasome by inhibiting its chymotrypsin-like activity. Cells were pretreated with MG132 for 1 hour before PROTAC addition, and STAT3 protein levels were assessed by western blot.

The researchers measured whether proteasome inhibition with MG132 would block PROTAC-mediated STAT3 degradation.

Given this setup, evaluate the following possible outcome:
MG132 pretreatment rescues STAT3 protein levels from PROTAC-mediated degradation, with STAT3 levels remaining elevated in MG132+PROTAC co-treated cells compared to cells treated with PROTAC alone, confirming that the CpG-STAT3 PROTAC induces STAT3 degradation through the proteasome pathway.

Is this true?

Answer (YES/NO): YES